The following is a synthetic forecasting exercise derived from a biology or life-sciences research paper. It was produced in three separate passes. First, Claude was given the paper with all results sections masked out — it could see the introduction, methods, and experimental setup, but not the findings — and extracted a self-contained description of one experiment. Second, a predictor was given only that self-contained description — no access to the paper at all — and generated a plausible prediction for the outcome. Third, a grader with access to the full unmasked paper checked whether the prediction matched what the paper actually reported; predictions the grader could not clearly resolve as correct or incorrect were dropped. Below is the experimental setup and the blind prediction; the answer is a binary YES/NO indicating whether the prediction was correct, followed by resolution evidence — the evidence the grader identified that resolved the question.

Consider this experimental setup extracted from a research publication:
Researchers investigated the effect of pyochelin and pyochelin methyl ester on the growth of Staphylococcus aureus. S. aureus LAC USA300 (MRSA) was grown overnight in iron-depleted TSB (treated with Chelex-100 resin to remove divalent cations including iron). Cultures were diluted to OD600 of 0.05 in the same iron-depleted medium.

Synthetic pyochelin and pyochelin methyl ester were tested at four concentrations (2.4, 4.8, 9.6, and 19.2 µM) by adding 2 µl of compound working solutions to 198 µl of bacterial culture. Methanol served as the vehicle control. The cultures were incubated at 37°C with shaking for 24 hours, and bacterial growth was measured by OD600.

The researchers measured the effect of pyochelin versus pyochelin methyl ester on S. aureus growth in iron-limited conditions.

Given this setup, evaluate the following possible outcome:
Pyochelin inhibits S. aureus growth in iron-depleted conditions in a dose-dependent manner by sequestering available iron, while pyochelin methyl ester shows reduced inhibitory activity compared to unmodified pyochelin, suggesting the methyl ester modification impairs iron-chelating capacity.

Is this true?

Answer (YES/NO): YES